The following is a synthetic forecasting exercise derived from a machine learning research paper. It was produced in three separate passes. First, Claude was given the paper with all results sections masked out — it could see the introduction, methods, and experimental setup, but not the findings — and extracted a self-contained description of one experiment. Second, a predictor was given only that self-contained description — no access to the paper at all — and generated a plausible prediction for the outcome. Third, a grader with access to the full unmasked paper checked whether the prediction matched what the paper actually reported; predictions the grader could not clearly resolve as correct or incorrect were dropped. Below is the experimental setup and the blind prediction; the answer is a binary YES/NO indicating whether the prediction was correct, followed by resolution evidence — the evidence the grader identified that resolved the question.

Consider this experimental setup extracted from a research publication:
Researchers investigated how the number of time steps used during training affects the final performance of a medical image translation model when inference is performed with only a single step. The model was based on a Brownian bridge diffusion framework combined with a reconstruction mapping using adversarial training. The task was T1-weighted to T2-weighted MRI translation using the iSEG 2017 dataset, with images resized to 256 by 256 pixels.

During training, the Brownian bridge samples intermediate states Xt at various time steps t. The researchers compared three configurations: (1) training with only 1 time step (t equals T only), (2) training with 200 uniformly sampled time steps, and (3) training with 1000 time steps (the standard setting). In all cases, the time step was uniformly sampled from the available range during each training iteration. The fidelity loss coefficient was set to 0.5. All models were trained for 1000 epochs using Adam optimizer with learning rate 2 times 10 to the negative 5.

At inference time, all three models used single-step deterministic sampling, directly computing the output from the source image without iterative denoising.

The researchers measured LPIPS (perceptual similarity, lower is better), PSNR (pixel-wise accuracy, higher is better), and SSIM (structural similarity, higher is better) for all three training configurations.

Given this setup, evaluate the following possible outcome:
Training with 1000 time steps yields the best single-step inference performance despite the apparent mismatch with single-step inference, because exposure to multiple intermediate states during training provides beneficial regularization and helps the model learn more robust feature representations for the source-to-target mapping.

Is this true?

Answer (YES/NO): YES